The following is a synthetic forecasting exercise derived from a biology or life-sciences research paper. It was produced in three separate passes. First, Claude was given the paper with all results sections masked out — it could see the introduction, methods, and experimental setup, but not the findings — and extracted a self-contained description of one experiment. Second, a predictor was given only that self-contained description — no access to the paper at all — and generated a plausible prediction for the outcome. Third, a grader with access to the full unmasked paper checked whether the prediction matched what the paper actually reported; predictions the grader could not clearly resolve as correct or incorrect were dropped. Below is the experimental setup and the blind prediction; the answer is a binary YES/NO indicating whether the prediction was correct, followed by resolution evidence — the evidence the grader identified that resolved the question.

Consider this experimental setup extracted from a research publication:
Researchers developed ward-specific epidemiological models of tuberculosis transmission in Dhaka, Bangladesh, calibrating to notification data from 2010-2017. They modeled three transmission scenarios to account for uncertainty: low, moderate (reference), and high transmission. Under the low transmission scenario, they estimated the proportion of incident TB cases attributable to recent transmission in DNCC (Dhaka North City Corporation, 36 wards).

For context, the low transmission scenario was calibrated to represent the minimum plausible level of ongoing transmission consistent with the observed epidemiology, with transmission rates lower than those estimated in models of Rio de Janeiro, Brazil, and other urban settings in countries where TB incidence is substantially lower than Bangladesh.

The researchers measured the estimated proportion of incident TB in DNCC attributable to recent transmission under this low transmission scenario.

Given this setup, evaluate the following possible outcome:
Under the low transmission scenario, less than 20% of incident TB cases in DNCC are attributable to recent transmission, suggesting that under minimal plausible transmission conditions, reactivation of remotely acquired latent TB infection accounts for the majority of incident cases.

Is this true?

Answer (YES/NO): NO